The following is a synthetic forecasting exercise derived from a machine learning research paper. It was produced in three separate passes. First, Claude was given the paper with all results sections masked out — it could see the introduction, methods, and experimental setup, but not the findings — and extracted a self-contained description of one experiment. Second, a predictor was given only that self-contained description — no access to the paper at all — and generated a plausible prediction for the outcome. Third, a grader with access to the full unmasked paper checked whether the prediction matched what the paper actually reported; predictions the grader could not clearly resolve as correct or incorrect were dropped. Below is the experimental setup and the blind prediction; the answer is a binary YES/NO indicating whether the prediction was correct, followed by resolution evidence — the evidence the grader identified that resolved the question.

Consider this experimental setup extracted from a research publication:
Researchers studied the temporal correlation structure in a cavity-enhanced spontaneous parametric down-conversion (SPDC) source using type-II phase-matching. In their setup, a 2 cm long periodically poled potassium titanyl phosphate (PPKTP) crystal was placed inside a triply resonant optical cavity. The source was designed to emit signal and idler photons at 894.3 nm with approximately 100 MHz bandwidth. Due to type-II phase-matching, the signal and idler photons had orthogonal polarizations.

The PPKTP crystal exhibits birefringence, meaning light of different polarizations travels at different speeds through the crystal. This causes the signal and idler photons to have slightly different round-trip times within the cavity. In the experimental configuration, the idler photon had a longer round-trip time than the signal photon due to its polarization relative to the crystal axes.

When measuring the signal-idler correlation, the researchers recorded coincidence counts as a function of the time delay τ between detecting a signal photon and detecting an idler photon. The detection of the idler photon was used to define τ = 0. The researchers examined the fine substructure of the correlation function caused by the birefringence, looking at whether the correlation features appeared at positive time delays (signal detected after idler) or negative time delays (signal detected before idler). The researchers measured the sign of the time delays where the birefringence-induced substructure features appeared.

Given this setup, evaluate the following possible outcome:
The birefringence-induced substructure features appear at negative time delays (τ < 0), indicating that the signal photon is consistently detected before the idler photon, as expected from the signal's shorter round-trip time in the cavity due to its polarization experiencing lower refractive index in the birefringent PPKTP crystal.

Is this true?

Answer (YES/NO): YES